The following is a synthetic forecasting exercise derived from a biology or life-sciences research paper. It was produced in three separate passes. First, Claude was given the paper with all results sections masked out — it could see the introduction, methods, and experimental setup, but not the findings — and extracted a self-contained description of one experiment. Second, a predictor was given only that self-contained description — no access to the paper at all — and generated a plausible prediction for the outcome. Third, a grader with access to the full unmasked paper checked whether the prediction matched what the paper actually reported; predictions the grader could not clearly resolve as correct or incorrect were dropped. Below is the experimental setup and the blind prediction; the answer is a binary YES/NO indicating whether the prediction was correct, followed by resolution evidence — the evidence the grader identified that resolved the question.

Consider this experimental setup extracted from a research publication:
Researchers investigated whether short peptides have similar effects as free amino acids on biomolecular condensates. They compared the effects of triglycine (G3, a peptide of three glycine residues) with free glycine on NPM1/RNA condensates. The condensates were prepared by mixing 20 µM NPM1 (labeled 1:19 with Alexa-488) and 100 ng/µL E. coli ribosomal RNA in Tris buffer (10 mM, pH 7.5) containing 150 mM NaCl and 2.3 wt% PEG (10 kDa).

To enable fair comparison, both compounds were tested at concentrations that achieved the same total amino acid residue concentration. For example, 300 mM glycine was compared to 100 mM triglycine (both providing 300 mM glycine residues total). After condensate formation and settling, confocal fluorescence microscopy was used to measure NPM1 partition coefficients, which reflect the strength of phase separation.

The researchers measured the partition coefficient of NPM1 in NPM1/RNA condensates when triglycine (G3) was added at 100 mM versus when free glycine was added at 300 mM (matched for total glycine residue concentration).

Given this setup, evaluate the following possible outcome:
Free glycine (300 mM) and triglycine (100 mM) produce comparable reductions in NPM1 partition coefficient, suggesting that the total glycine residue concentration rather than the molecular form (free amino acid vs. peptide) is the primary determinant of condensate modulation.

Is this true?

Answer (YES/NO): YES